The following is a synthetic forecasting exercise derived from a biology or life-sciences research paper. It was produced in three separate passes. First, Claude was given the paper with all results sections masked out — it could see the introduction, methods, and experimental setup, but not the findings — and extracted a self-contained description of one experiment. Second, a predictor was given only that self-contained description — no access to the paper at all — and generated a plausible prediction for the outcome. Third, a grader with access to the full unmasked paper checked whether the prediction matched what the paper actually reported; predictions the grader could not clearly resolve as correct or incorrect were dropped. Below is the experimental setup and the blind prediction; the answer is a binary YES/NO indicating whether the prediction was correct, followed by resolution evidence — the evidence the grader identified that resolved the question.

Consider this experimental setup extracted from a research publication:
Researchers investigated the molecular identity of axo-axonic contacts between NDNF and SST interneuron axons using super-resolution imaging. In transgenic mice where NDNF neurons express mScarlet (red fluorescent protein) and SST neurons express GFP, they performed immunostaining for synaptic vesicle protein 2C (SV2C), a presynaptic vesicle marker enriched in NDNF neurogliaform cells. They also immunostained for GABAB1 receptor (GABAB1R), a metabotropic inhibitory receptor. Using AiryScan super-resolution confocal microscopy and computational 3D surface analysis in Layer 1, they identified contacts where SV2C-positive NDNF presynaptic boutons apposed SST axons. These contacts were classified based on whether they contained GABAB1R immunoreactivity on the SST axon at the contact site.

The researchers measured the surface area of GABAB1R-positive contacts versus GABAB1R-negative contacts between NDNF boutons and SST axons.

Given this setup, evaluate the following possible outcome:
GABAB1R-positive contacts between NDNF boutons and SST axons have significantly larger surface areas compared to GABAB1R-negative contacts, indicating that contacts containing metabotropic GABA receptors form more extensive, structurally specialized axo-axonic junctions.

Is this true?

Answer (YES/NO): NO